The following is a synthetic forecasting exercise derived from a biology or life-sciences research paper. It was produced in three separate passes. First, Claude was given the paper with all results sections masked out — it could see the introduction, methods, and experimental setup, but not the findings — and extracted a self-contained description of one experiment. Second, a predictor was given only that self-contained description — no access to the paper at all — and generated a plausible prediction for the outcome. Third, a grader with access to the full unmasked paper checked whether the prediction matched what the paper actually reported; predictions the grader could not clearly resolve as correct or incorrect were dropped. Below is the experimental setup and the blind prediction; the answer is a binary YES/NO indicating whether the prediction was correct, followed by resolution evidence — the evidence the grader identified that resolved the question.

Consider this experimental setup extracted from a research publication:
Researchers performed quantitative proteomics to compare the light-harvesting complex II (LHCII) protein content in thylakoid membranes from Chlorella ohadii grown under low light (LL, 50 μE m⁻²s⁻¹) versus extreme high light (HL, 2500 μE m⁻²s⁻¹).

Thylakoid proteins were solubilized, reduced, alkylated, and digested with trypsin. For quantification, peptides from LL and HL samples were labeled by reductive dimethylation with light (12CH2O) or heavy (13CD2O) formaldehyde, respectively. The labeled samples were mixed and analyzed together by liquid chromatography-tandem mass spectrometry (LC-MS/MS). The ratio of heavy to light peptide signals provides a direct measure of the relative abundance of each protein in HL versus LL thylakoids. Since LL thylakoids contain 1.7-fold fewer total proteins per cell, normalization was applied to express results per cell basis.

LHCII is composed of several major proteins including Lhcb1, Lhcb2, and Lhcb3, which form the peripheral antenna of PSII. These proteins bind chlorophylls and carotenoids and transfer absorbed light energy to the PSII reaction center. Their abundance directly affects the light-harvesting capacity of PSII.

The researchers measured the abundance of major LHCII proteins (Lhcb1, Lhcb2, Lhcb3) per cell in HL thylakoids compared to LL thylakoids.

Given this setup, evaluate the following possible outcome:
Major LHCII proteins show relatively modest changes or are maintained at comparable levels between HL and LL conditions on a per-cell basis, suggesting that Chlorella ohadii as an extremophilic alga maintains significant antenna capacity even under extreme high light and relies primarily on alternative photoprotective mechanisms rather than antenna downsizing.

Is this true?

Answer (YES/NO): NO